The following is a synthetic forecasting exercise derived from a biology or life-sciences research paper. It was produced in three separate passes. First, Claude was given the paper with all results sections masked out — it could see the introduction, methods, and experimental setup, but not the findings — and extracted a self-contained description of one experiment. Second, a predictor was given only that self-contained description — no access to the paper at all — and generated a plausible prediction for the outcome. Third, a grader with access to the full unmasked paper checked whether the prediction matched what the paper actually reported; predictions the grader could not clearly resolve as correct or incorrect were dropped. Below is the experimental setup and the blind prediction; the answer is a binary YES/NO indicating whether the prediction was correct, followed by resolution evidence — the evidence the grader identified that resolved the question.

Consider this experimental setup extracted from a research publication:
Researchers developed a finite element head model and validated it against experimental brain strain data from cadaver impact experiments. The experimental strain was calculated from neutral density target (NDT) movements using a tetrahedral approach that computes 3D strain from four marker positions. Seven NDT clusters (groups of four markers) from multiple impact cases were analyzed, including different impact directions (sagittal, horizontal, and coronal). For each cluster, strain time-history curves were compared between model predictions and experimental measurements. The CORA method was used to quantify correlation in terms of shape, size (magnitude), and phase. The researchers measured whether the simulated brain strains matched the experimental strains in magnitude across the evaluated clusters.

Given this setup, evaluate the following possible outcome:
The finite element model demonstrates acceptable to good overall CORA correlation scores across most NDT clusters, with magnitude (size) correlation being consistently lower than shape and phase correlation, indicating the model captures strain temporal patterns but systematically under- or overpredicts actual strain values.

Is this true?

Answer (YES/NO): YES